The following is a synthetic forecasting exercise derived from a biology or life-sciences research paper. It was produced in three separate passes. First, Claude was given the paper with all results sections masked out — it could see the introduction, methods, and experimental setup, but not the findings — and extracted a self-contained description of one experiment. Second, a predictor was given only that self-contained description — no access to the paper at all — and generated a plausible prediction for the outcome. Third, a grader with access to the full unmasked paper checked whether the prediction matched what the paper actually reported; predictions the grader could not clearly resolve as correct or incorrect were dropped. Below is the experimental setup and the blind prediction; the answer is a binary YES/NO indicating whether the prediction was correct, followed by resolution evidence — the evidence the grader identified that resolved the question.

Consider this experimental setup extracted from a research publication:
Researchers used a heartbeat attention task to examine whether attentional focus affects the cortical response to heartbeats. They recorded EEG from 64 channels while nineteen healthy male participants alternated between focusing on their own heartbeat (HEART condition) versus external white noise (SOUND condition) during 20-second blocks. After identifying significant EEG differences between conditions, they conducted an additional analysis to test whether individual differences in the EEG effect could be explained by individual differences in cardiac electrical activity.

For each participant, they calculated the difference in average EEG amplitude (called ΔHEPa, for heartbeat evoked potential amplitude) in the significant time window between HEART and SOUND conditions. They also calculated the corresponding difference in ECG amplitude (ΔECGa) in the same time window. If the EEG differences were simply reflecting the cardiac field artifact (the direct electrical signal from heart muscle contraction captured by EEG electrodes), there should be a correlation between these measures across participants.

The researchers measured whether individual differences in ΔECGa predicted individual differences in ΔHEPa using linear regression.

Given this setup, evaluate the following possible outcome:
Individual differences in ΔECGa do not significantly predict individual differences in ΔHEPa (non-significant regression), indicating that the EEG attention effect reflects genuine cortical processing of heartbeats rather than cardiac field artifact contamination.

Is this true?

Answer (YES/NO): YES